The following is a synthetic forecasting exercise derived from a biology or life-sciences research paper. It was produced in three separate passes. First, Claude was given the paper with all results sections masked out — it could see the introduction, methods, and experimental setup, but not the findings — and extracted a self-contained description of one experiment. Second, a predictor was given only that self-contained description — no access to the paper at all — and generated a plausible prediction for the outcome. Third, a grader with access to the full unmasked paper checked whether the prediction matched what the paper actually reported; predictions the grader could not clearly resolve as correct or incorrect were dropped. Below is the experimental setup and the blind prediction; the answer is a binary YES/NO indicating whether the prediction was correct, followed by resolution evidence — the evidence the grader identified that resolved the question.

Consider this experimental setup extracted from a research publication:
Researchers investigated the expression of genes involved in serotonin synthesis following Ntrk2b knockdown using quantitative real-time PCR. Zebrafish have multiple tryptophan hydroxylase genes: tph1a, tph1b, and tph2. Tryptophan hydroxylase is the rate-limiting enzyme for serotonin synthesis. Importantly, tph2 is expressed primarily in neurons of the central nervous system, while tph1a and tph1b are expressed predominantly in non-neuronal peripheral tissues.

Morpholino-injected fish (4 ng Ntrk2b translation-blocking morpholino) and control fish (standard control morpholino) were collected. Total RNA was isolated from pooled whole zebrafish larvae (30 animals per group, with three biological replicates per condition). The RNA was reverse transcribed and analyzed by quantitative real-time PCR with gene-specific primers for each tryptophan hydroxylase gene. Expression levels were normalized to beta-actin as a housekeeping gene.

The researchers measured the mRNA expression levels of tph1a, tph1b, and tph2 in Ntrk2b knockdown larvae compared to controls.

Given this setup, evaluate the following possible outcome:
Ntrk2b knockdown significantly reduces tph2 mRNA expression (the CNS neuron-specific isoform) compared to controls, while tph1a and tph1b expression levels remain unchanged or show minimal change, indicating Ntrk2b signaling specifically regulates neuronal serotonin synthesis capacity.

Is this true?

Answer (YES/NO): YES